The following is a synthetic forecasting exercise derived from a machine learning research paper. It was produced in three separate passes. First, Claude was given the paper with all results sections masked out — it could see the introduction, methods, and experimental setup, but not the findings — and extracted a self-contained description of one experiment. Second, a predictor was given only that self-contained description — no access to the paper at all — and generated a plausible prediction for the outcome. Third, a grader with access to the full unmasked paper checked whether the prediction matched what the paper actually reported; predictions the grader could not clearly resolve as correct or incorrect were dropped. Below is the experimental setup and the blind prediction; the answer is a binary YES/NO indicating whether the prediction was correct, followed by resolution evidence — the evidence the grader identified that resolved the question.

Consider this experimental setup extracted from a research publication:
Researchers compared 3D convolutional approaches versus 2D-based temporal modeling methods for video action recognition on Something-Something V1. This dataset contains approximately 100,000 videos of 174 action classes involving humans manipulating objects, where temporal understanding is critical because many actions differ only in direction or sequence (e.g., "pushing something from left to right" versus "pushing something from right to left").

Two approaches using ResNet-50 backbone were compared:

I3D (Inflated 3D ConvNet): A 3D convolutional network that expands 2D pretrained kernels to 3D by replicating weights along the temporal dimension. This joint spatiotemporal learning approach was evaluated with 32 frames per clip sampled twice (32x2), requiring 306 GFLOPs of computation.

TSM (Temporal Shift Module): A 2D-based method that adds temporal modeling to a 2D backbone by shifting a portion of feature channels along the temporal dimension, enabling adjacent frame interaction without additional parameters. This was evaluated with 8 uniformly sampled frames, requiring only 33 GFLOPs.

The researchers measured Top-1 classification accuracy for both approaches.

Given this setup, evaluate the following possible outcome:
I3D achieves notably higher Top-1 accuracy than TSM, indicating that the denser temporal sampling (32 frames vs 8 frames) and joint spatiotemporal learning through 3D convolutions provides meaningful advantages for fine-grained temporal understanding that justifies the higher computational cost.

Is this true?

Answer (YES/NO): NO